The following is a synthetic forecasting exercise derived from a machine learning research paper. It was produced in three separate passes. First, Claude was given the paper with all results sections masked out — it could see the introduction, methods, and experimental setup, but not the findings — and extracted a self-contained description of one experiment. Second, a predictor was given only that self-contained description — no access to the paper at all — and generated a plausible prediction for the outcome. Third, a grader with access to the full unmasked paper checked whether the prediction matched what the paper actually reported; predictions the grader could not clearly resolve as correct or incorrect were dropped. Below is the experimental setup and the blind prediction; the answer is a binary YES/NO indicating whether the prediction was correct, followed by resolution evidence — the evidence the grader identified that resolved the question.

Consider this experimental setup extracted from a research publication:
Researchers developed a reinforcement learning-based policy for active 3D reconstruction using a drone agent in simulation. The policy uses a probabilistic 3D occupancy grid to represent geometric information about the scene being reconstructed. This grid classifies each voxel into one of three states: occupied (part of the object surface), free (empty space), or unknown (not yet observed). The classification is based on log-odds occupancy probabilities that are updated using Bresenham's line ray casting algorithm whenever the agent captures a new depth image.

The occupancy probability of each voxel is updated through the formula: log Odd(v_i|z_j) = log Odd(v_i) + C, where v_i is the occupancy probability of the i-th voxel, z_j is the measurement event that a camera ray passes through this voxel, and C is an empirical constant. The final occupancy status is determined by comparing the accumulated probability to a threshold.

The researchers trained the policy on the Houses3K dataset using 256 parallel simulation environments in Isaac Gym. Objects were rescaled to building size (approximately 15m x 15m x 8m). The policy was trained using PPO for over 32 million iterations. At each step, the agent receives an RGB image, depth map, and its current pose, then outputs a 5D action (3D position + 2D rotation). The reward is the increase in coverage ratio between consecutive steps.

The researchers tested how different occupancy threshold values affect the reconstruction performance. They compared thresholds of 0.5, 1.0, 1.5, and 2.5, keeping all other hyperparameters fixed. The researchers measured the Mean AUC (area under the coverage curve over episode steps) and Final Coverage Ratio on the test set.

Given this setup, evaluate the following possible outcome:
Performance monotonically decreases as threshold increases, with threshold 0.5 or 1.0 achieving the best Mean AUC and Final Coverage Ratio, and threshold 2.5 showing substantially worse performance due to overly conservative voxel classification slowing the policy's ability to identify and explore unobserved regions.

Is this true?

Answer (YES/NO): NO